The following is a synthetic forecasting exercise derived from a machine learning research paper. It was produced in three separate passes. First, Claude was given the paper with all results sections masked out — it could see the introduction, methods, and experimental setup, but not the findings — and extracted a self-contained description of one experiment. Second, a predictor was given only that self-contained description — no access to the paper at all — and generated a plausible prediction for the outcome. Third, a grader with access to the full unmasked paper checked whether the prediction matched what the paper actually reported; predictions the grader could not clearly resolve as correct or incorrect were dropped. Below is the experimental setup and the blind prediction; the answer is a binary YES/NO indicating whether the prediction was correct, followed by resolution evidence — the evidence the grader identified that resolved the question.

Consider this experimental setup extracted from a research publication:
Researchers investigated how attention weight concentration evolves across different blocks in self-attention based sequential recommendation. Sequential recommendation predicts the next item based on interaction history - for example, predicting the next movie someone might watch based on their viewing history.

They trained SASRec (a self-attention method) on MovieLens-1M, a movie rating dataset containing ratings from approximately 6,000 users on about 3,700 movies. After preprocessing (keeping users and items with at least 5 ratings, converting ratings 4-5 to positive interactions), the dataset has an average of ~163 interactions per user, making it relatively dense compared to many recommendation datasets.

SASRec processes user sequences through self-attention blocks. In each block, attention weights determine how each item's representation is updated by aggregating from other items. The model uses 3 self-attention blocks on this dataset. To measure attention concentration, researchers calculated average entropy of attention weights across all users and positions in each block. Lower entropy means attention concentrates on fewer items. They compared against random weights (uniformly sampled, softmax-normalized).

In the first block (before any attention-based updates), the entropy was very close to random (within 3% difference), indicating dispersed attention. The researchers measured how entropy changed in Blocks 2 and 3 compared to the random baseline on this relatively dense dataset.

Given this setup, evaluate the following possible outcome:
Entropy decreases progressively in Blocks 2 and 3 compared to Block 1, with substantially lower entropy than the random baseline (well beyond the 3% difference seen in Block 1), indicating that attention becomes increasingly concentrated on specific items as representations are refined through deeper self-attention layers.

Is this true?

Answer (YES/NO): YES